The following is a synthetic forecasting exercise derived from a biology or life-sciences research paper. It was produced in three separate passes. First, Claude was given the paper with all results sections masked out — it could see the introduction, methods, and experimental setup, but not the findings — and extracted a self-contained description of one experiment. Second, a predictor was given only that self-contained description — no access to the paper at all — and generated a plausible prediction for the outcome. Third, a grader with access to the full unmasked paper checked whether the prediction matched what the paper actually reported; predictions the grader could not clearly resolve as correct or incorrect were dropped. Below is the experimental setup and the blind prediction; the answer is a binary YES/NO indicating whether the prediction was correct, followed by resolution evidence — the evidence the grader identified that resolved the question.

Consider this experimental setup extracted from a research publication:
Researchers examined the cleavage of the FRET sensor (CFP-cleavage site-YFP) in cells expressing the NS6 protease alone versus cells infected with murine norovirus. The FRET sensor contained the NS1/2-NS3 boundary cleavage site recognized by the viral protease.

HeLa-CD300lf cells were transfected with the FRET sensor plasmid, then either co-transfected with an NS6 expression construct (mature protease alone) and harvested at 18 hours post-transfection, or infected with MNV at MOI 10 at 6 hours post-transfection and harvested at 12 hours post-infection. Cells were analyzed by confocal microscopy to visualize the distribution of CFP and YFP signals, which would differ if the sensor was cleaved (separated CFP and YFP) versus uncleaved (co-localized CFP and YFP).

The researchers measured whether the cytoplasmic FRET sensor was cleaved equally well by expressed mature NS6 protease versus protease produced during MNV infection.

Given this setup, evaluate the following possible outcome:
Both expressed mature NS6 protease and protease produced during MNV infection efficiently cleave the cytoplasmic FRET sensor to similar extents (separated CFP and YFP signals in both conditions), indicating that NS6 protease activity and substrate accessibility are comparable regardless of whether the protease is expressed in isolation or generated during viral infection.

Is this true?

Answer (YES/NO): NO